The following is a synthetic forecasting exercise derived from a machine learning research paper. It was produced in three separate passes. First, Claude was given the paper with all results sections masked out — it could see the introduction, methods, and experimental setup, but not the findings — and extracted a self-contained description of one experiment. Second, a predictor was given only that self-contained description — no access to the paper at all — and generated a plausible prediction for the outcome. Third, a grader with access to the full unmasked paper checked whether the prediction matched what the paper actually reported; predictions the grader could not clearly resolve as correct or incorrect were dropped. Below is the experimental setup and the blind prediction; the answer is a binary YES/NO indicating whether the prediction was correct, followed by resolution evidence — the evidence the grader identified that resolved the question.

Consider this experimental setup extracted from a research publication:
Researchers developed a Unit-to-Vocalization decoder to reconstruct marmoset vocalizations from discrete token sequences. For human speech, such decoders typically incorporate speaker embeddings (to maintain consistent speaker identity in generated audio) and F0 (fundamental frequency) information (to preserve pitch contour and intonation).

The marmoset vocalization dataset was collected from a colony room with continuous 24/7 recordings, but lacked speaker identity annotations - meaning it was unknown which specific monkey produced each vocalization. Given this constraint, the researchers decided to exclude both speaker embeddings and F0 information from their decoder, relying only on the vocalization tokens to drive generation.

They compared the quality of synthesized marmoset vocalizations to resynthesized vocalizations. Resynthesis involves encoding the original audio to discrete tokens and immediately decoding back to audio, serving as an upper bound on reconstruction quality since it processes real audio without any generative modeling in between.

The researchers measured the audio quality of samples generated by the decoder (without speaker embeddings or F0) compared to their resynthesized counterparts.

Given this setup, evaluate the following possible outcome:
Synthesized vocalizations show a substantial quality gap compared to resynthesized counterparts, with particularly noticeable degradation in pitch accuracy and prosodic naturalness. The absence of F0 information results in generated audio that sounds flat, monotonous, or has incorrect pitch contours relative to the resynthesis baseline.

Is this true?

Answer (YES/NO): NO